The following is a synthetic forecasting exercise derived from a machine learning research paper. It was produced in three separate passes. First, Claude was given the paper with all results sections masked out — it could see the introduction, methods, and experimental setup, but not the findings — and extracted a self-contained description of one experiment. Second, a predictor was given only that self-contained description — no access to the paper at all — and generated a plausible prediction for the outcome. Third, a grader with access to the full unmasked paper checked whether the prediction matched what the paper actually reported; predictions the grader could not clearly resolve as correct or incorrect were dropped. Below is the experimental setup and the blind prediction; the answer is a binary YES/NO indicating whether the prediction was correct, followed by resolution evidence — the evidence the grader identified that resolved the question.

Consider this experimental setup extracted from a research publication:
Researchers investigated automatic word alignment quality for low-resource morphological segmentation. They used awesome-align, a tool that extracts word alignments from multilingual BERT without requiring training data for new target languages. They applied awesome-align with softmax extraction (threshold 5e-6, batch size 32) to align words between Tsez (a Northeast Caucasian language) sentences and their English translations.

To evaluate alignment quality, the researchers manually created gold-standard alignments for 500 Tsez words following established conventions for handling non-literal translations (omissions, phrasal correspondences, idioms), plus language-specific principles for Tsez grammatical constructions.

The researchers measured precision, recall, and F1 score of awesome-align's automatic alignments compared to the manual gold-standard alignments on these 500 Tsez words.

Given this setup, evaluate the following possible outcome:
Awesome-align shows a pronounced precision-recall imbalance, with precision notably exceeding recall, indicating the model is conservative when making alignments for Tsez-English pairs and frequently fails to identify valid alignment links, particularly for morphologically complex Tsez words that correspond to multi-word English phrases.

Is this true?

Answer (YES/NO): NO